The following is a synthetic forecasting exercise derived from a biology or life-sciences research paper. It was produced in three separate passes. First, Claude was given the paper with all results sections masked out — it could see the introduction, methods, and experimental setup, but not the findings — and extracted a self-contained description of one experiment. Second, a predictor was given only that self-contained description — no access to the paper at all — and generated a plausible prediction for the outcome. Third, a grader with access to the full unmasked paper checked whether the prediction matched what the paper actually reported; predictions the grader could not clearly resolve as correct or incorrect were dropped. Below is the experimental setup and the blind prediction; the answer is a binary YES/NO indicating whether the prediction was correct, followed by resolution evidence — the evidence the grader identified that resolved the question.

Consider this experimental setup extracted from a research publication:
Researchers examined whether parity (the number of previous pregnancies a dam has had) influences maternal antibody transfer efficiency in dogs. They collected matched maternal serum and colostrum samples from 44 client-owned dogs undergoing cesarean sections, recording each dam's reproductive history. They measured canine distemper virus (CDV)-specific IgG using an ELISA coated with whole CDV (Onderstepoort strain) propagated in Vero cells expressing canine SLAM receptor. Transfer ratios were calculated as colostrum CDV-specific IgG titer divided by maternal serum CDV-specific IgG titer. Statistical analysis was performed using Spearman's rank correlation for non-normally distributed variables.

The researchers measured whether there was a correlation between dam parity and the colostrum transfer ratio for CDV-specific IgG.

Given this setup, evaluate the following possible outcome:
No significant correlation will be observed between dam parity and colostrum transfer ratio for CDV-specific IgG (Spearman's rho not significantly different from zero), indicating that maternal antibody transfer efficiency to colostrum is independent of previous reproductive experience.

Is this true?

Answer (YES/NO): YES